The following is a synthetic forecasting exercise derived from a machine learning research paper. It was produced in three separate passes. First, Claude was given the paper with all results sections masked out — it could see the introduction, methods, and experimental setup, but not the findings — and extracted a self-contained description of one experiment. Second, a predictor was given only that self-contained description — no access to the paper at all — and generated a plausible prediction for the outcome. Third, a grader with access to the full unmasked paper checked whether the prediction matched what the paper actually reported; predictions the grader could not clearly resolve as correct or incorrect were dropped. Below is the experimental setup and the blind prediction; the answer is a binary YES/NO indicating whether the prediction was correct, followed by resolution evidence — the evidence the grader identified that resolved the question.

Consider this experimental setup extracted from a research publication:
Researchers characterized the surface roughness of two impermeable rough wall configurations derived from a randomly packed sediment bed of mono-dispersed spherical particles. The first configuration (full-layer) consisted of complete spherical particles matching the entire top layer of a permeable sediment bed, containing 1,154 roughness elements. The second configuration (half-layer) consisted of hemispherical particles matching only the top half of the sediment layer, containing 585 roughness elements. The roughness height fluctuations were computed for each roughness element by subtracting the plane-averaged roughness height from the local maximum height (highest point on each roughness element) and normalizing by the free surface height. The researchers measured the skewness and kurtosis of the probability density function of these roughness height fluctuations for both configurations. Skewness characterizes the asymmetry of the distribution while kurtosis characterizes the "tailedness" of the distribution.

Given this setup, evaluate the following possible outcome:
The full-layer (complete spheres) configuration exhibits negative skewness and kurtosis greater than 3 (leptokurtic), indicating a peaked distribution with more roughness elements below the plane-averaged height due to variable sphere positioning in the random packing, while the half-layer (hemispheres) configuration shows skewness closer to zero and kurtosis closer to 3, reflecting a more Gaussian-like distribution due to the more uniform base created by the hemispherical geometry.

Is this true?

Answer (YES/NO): NO